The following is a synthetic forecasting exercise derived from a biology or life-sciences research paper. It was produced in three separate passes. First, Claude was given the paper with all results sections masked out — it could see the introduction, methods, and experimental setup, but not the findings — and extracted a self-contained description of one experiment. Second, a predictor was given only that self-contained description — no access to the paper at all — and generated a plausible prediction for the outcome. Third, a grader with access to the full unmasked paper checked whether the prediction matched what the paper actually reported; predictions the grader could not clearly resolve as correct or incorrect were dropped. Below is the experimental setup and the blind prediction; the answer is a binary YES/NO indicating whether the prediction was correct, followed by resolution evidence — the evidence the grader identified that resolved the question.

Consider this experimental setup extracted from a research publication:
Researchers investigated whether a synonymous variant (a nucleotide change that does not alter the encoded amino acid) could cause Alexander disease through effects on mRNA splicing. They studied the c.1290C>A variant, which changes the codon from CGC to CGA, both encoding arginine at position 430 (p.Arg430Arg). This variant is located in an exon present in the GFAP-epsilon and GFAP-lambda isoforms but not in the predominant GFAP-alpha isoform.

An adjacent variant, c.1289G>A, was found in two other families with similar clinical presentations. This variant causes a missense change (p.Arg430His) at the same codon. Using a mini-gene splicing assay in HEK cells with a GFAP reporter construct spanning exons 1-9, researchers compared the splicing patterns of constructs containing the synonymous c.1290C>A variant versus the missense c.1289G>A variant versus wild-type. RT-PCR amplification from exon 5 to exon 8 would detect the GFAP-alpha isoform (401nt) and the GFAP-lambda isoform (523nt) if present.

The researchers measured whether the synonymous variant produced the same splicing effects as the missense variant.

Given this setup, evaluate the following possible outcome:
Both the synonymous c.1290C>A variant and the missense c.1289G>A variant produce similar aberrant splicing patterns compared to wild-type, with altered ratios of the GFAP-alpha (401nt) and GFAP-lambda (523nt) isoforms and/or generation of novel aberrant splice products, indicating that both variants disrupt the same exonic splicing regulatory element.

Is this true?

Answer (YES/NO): YES